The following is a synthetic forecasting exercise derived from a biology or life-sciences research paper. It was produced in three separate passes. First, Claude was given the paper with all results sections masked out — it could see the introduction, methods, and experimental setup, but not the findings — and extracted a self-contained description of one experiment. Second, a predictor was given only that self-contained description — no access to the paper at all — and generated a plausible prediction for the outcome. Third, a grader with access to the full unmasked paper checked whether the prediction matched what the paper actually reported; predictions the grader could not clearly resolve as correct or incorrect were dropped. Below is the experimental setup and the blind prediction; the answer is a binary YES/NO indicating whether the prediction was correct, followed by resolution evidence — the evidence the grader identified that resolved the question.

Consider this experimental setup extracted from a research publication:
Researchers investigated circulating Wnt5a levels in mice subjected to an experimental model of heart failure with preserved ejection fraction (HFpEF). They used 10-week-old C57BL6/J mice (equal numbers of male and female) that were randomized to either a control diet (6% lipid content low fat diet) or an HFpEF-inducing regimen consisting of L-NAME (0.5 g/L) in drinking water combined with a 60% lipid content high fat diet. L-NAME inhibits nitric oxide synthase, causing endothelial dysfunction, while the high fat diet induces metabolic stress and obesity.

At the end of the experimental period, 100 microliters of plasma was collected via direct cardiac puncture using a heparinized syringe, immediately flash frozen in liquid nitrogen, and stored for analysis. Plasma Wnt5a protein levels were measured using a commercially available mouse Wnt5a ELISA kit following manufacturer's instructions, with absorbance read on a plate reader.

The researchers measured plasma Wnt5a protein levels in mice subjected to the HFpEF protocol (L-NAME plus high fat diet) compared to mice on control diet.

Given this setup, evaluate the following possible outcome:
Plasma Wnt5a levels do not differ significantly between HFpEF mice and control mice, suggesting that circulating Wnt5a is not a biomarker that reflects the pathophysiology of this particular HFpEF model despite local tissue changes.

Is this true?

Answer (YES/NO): NO